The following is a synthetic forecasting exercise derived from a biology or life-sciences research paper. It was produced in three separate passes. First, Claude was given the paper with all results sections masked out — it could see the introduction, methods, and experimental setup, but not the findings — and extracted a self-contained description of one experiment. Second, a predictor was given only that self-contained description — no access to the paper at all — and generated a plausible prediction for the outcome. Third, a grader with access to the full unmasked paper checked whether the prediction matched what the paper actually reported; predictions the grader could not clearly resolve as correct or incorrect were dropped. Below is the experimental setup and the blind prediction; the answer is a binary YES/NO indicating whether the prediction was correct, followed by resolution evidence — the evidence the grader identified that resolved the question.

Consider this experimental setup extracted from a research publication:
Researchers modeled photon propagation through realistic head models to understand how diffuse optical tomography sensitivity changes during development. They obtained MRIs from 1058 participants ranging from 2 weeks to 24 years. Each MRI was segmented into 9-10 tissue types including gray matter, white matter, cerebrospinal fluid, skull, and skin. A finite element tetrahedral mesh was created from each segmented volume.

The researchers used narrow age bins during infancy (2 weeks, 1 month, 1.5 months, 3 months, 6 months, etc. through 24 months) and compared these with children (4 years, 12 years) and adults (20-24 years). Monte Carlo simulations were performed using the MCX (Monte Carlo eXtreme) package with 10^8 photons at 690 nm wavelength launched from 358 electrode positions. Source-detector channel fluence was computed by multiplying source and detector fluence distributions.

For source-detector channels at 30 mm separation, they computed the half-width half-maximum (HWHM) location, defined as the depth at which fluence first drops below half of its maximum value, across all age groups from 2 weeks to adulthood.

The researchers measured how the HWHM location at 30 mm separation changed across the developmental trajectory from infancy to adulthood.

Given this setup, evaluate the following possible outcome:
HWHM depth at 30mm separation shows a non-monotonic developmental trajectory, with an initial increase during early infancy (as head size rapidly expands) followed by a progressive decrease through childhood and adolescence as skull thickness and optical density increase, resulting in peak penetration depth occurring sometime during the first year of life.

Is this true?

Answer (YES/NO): NO